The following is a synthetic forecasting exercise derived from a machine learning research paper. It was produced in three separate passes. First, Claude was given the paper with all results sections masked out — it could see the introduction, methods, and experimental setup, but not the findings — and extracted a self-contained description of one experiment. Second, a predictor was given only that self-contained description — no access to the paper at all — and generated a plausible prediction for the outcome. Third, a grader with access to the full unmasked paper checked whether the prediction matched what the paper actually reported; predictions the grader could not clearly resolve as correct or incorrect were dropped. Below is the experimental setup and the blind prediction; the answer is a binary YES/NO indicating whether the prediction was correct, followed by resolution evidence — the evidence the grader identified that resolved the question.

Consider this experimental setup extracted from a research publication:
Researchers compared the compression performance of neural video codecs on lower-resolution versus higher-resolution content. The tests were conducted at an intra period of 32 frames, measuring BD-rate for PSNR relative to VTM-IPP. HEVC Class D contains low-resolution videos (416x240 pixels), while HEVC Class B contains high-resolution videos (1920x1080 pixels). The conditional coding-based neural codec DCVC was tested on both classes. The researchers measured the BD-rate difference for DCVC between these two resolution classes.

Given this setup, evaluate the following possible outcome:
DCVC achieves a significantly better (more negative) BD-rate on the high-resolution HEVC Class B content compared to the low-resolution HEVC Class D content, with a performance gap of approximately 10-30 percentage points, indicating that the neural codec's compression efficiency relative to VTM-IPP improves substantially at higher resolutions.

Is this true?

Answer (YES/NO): NO